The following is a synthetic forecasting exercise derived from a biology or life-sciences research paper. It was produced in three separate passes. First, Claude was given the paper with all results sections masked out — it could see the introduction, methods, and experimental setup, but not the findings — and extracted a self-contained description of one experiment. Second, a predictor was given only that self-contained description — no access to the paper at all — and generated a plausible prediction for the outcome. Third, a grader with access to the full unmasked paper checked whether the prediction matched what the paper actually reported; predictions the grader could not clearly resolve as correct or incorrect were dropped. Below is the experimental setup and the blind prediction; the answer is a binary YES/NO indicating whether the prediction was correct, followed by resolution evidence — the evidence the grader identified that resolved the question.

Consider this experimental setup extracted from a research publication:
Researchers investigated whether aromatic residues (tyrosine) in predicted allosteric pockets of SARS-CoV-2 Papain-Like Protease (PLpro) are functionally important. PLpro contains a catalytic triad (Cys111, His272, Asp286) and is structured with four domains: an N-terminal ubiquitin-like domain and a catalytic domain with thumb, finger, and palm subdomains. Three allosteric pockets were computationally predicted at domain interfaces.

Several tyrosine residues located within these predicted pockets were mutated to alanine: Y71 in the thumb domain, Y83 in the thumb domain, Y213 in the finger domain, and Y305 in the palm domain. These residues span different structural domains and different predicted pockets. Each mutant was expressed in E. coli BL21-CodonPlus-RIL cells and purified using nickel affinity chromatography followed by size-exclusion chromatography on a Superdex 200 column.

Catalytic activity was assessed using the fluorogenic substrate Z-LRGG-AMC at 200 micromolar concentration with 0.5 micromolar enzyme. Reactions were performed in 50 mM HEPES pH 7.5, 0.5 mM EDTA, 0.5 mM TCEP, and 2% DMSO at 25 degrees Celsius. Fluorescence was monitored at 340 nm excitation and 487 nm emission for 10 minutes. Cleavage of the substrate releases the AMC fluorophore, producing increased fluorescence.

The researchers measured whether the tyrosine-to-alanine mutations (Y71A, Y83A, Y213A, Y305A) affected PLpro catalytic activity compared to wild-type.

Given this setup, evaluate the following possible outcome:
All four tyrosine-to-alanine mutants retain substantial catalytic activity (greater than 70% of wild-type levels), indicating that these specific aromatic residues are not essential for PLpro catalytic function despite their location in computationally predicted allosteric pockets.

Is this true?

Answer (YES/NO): NO